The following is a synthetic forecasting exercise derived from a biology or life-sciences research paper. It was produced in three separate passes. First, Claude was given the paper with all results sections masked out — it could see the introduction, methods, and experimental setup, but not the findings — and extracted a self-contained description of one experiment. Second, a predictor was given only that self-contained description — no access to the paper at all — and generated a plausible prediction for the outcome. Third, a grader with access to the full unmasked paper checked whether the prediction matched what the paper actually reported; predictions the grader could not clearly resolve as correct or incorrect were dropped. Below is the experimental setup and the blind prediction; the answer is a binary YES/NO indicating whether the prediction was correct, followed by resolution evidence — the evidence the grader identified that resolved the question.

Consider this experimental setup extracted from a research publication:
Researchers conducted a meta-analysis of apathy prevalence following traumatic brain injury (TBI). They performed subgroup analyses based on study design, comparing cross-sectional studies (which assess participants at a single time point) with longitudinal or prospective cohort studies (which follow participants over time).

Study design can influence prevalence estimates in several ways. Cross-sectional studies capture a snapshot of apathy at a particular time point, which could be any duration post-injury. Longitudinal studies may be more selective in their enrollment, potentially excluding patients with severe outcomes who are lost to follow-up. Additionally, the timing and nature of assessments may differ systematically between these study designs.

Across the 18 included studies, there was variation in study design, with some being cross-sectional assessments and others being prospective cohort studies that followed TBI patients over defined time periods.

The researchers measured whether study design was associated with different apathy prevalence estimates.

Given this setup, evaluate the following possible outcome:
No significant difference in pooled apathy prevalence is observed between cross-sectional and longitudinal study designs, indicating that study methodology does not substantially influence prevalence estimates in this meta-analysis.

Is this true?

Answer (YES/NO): YES